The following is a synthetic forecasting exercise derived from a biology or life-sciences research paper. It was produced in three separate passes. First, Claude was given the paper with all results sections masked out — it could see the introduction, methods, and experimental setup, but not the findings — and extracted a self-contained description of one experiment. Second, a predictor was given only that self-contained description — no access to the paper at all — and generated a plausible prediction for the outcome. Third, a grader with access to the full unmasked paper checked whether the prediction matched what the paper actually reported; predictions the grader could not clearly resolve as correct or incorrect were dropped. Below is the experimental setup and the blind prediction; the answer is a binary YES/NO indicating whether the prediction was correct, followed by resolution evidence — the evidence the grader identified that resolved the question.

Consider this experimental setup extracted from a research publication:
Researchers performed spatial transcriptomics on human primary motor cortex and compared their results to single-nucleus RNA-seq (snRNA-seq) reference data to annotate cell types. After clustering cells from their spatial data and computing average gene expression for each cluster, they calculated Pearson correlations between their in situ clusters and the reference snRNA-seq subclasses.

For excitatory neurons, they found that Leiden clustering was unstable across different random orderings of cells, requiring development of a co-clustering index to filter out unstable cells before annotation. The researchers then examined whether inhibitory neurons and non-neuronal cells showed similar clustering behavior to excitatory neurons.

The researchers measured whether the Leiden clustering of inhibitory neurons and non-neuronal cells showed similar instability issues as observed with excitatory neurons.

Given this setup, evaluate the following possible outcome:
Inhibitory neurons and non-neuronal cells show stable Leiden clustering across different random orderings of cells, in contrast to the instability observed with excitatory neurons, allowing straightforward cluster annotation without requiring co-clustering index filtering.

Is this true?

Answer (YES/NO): YES